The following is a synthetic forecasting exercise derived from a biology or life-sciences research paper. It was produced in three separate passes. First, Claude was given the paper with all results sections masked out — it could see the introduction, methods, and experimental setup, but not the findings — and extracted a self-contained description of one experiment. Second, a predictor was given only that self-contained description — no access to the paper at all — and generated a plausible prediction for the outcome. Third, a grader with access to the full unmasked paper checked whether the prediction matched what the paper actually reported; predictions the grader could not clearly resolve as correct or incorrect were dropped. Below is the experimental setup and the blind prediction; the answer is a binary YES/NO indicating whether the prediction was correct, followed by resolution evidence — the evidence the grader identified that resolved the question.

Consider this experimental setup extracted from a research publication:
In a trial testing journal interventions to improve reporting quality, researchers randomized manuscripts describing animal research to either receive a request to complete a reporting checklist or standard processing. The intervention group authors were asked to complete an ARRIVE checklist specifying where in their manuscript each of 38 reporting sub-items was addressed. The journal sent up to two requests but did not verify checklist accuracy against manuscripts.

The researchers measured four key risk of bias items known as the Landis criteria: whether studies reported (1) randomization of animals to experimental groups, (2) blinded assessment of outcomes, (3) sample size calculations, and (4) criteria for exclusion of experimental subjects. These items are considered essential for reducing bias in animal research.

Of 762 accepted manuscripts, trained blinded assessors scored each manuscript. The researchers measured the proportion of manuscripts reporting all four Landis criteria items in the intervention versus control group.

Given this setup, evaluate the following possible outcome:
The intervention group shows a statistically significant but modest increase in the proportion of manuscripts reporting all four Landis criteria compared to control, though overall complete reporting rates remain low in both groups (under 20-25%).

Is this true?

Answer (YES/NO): NO